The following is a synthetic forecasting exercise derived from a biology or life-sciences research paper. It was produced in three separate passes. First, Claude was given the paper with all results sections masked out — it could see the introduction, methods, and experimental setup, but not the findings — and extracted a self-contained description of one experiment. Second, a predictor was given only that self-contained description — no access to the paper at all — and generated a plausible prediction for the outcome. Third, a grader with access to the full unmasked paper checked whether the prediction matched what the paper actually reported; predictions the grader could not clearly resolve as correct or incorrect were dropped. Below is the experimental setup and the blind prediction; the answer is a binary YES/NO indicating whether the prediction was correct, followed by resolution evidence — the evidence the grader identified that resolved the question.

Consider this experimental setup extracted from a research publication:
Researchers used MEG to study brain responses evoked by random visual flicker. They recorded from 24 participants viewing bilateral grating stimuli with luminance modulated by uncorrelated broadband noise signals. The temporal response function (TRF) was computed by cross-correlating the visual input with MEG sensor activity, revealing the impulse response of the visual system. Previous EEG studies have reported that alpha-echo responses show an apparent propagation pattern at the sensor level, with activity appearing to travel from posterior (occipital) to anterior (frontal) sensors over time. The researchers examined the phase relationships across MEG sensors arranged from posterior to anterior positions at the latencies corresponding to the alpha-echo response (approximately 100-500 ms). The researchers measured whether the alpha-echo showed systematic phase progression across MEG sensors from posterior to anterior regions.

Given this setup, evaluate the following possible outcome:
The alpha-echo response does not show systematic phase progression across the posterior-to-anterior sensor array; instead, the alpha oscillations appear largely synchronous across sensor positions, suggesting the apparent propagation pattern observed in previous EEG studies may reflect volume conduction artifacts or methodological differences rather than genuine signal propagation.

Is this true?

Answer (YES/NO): NO